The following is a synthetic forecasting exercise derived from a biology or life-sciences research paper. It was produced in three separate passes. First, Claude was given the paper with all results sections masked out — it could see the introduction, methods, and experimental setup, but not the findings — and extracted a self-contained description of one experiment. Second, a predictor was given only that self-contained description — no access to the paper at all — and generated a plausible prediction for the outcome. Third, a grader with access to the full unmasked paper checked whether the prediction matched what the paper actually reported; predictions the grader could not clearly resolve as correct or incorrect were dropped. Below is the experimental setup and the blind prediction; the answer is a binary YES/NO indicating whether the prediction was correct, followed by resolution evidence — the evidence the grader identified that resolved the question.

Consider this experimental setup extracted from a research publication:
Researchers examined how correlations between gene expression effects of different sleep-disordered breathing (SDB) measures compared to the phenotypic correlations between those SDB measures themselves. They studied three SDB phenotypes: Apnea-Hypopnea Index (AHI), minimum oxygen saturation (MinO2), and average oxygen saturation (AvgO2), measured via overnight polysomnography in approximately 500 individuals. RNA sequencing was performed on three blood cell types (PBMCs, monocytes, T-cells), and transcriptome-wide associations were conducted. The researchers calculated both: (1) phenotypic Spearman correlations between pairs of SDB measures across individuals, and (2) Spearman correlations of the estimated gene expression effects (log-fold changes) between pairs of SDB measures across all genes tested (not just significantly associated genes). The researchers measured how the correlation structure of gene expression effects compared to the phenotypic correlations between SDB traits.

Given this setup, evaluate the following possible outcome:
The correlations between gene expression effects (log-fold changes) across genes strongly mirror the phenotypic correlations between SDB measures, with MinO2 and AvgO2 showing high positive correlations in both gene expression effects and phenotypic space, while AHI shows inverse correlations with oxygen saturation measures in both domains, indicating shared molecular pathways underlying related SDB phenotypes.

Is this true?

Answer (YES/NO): NO